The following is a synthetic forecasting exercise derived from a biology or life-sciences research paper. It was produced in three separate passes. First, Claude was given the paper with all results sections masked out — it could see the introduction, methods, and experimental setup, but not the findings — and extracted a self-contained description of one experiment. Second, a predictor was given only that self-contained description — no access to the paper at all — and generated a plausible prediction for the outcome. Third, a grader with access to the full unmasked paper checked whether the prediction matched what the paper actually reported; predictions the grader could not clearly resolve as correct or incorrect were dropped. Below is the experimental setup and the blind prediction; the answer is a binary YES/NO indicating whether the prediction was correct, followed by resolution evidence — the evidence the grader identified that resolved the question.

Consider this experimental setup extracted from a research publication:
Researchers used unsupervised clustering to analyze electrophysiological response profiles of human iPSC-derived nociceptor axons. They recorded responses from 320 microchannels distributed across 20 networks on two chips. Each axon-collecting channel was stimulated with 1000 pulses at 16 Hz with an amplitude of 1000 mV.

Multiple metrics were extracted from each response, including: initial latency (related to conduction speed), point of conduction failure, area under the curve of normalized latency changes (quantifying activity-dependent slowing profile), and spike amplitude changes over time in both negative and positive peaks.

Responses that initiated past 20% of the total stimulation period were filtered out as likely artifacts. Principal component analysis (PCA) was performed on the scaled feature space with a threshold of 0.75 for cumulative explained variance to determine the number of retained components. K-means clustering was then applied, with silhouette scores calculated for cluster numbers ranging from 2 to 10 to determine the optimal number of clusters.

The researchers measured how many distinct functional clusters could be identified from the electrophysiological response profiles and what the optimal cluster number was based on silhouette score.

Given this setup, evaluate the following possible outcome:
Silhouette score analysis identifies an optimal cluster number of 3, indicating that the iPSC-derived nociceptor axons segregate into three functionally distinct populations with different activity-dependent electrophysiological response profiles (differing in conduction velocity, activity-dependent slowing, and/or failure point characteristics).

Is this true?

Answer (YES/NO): YES